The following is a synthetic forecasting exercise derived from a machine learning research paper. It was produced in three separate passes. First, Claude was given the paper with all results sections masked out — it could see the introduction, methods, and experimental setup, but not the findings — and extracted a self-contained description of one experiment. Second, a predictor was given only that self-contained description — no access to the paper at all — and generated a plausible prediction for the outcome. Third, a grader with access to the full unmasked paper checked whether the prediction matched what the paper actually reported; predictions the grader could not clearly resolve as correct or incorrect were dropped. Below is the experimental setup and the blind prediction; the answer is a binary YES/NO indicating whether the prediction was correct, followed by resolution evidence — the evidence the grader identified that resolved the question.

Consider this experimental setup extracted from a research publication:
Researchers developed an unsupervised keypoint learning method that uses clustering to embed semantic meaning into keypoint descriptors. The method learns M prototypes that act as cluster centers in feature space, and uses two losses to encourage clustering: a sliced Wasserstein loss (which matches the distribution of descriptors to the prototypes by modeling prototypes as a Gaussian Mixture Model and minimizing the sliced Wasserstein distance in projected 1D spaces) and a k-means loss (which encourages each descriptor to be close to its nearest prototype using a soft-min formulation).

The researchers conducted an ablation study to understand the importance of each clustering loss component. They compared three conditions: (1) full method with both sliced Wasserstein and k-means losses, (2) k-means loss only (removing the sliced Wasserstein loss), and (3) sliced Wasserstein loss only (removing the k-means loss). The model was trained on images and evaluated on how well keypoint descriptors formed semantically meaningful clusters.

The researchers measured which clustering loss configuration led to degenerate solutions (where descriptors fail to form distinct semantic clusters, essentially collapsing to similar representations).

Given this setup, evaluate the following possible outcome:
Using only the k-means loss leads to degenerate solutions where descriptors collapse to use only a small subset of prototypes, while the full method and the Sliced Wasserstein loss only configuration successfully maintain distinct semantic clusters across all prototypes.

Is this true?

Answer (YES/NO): NO